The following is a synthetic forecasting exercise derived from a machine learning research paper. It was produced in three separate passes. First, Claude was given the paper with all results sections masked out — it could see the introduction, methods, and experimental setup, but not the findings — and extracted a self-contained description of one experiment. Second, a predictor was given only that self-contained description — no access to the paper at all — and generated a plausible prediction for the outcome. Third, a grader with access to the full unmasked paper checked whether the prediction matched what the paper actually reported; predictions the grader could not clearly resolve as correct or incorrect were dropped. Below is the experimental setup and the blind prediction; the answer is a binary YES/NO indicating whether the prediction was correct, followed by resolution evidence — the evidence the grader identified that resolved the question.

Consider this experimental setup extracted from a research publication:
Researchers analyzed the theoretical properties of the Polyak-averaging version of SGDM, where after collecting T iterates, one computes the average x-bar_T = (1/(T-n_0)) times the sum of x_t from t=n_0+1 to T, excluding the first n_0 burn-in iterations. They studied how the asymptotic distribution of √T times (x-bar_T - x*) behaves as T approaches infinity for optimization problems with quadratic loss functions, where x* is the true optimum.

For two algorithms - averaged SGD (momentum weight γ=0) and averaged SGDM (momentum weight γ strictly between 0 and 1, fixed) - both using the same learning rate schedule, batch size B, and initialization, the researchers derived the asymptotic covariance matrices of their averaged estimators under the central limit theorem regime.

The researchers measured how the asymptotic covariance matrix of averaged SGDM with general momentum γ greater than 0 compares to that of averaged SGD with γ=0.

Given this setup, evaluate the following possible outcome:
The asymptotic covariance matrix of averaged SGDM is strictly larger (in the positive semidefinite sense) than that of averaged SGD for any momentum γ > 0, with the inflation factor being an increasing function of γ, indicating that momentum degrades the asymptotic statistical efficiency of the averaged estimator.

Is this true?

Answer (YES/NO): NO